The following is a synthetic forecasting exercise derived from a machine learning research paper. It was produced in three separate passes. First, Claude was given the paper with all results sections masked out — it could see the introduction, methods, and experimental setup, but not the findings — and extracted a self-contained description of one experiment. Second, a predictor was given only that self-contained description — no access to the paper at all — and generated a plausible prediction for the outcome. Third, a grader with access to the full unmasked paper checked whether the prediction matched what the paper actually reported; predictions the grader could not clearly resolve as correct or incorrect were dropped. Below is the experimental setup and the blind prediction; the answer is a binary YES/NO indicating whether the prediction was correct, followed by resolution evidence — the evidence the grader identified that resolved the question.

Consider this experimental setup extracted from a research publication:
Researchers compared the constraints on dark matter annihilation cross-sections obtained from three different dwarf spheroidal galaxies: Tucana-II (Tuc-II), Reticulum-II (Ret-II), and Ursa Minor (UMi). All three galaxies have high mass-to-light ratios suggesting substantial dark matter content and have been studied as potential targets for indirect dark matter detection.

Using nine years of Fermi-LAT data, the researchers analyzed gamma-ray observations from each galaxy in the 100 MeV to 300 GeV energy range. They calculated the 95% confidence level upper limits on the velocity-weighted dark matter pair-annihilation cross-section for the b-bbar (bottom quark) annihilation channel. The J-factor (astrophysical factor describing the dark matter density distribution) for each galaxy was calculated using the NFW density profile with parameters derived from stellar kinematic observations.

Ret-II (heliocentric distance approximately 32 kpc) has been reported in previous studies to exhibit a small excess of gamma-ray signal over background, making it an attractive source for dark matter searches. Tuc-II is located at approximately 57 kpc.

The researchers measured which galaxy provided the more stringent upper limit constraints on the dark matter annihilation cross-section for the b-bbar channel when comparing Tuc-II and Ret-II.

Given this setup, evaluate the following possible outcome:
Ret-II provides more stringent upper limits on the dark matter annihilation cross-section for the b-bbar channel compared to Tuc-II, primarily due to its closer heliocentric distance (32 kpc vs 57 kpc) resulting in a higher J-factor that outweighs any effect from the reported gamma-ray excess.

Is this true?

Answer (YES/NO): NO